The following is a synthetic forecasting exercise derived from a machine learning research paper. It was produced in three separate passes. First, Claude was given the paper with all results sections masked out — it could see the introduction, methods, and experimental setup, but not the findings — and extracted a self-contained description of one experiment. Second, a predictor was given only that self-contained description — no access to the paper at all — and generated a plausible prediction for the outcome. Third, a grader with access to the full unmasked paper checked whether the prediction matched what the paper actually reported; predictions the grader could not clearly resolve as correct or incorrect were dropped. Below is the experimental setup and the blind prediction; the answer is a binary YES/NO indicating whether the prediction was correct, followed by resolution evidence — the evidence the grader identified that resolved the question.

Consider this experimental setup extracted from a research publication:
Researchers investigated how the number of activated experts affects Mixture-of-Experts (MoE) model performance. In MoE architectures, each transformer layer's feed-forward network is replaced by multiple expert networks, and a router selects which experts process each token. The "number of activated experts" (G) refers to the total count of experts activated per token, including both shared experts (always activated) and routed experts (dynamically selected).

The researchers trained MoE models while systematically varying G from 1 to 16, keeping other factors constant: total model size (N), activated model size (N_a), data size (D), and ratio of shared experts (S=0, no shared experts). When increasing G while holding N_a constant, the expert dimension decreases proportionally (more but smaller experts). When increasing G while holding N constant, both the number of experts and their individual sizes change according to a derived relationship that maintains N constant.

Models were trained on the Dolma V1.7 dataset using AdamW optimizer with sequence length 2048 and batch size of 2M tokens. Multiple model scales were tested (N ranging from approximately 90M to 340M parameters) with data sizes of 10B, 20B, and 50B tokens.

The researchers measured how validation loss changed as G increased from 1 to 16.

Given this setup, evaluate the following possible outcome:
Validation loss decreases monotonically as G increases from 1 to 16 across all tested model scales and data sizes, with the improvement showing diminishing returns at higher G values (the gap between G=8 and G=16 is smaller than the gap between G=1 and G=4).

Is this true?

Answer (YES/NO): NO